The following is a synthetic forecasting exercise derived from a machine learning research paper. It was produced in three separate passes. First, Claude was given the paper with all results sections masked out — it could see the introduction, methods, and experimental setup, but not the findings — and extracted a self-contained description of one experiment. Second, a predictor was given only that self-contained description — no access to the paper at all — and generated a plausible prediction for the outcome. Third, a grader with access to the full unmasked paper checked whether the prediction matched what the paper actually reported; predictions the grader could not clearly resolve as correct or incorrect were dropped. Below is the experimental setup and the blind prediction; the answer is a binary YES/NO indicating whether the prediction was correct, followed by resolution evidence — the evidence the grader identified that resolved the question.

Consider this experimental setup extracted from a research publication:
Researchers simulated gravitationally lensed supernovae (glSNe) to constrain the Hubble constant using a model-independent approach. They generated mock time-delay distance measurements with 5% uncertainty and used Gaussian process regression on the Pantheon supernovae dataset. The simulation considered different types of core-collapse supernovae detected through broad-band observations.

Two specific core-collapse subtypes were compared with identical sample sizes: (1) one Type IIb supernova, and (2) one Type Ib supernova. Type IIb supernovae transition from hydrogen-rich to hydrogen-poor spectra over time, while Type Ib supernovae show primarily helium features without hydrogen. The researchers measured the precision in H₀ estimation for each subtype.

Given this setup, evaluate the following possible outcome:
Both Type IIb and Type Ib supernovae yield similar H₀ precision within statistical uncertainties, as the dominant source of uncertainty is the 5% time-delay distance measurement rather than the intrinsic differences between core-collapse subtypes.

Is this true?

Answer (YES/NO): YES